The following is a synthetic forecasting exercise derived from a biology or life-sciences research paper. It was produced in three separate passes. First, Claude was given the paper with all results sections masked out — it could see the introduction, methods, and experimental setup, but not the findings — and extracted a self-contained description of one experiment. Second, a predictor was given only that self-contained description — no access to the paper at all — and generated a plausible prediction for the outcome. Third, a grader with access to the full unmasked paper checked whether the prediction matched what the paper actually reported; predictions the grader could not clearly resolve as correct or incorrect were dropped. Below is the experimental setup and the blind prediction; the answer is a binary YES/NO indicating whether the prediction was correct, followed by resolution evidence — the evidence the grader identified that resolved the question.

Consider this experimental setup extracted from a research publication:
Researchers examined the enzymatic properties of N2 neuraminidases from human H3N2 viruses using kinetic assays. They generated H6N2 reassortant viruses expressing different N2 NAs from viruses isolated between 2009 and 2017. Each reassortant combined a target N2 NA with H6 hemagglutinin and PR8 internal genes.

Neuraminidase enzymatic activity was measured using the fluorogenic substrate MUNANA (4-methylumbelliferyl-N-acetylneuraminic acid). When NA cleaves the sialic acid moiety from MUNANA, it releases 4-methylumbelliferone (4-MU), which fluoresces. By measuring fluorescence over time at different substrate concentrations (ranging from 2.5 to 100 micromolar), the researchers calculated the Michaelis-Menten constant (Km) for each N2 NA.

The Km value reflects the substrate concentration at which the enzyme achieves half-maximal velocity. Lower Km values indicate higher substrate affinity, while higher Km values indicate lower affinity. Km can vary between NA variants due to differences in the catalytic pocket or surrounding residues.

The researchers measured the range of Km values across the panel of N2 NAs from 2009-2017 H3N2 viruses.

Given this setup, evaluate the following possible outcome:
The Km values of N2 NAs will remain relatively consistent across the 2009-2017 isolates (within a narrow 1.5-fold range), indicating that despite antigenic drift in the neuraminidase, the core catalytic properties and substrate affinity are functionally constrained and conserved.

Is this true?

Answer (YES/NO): NO